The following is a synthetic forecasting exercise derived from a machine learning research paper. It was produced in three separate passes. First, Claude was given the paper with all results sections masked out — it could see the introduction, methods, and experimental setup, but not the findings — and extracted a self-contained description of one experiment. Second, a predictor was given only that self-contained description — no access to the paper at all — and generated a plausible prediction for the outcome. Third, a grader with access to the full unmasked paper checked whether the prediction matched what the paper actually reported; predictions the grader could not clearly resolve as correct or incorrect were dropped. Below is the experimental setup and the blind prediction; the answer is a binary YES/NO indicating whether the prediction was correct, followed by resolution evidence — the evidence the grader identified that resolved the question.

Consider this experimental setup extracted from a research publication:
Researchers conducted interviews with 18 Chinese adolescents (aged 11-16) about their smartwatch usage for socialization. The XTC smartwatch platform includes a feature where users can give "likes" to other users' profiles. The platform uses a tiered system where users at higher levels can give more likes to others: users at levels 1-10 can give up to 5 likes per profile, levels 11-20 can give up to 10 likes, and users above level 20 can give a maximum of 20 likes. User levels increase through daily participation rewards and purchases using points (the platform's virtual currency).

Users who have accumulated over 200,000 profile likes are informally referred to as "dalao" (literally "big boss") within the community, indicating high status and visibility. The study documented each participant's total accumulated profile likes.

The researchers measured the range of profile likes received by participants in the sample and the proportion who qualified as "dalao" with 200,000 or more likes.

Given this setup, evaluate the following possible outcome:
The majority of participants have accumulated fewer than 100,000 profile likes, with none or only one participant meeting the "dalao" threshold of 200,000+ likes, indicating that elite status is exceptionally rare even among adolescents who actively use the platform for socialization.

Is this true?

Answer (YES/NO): NO